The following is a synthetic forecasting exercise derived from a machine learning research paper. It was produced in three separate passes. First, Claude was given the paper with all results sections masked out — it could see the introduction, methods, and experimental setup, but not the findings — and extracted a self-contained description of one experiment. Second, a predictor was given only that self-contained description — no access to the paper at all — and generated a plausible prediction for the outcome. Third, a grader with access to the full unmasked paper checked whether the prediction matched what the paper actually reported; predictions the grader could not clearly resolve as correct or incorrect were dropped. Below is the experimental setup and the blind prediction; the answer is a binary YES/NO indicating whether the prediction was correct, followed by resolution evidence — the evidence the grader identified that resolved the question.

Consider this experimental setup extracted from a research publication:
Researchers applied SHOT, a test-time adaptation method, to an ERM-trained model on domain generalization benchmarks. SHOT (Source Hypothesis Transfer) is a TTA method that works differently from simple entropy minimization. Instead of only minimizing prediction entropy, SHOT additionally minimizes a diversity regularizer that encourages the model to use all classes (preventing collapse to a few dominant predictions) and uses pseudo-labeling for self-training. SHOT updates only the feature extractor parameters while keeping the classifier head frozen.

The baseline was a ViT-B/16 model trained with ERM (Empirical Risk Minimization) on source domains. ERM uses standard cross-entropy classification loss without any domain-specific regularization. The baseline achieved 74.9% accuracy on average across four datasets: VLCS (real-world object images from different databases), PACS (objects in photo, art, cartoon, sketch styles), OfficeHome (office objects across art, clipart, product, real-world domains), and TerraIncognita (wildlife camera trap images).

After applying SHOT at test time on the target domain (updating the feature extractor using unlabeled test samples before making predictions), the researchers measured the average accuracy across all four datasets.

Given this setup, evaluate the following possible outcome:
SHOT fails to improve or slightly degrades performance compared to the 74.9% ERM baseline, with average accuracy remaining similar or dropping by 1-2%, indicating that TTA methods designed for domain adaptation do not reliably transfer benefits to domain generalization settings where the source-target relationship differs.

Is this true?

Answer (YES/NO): YES